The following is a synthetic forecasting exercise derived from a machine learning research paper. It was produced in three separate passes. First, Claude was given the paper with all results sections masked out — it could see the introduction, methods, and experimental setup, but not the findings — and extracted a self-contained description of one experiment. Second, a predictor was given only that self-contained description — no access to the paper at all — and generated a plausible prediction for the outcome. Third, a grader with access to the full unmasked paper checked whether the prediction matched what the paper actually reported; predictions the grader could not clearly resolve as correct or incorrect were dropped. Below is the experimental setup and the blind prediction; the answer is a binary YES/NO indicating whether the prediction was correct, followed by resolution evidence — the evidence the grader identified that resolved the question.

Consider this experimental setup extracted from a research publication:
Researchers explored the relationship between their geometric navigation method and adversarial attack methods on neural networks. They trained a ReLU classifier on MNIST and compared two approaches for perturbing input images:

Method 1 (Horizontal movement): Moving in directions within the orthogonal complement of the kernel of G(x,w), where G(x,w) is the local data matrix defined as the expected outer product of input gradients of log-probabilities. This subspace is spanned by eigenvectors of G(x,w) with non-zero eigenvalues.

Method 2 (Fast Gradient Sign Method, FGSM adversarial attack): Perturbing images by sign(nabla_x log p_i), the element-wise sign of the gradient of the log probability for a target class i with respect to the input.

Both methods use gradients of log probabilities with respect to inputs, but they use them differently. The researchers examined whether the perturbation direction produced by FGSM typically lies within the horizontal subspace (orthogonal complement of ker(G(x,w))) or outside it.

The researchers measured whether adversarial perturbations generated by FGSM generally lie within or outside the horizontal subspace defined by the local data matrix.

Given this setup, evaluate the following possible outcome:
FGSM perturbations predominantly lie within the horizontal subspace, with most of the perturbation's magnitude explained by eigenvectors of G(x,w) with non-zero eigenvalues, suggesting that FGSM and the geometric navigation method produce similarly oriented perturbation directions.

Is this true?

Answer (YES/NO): NO